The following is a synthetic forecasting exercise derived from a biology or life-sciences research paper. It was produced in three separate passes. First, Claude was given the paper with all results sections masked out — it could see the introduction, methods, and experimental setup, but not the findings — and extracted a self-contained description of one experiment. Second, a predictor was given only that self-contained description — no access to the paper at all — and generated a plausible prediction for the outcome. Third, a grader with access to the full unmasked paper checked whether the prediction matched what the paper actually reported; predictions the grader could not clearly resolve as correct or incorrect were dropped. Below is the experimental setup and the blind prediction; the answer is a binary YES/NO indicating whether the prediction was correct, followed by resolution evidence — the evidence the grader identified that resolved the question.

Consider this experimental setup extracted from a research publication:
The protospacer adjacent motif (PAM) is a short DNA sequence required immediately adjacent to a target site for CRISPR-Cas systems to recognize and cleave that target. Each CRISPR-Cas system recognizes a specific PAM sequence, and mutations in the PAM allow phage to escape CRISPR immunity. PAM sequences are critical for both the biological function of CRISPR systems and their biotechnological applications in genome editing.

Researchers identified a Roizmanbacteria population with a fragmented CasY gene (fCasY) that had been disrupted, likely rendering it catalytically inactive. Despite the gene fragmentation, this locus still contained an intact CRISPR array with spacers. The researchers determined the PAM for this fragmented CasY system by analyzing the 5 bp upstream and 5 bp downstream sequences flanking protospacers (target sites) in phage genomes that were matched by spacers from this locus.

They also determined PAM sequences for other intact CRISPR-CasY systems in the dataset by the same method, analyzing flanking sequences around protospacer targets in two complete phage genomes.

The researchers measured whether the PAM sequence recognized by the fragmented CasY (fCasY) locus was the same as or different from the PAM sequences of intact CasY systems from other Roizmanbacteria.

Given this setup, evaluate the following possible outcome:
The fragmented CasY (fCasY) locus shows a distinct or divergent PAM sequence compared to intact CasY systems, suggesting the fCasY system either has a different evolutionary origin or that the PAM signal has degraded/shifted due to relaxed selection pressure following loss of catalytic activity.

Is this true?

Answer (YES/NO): NO